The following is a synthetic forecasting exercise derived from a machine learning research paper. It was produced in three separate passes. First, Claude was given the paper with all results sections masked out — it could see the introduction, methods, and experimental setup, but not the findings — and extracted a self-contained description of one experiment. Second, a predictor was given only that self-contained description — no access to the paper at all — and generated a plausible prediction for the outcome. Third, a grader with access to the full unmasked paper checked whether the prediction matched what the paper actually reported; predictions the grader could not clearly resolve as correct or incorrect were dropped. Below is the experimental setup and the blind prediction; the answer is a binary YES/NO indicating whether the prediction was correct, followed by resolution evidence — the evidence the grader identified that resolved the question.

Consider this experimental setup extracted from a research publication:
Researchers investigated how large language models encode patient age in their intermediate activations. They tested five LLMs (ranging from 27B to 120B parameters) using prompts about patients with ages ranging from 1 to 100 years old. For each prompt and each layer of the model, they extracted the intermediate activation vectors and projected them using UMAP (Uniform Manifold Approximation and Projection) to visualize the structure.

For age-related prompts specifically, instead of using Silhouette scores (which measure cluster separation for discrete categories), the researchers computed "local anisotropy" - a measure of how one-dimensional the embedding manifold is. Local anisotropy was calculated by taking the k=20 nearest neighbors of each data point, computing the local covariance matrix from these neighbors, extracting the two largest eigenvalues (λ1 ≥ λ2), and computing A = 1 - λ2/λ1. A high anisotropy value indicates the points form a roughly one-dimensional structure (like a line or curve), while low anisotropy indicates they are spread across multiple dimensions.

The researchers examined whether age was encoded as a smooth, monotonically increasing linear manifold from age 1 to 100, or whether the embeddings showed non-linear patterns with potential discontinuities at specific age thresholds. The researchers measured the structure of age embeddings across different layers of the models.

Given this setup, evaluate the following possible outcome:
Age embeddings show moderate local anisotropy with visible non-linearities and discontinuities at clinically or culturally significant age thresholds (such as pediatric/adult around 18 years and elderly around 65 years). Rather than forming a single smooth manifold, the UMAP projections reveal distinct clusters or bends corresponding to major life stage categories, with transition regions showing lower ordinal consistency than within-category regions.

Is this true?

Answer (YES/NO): NO